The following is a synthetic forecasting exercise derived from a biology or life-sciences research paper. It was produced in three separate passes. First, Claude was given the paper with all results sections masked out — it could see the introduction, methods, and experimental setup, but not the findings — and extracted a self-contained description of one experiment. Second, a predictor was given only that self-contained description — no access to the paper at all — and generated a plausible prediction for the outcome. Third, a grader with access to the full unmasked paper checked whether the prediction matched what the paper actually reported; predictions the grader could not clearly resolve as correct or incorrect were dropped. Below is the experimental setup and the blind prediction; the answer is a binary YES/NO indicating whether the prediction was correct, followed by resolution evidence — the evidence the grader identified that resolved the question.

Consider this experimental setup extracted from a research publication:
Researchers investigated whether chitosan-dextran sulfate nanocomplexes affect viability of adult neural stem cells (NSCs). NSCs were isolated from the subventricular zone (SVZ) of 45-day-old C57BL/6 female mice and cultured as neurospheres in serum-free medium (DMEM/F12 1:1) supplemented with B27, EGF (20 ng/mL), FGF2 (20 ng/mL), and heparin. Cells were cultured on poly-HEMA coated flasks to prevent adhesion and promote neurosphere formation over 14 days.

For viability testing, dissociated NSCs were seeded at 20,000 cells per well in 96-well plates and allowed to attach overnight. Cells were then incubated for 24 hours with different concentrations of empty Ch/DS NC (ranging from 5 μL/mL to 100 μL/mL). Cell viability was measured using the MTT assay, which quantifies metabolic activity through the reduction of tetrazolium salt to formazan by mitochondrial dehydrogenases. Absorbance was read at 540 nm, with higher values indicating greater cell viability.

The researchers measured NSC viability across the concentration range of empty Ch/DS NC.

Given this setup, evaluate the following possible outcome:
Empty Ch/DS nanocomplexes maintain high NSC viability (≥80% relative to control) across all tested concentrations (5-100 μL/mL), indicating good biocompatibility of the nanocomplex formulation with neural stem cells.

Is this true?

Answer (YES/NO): NO